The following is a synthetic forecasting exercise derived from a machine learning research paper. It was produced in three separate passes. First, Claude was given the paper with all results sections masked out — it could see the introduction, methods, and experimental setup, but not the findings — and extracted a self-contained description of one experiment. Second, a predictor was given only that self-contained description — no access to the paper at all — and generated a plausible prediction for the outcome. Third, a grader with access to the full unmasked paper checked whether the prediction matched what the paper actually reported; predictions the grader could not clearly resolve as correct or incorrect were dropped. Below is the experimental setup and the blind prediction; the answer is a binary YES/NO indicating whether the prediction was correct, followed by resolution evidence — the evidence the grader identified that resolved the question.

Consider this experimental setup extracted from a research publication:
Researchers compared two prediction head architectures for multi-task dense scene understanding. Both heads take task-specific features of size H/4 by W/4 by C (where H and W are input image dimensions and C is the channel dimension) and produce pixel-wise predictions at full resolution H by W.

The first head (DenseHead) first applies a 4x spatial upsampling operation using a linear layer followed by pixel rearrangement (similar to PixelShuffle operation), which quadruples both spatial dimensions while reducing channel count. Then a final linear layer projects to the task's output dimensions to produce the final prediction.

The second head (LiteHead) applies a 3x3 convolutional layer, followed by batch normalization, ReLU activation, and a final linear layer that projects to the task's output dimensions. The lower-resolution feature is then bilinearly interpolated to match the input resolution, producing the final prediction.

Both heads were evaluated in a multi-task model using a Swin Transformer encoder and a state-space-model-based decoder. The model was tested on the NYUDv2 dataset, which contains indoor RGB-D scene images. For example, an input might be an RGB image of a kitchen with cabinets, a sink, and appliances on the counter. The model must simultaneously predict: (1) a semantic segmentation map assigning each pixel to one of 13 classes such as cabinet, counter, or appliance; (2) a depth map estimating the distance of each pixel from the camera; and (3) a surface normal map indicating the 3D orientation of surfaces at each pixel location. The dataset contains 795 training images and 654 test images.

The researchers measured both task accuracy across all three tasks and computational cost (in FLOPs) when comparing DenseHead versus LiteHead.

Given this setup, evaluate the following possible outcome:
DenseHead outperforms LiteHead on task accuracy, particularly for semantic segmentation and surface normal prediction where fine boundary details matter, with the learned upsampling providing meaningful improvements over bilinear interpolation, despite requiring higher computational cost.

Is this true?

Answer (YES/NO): NO